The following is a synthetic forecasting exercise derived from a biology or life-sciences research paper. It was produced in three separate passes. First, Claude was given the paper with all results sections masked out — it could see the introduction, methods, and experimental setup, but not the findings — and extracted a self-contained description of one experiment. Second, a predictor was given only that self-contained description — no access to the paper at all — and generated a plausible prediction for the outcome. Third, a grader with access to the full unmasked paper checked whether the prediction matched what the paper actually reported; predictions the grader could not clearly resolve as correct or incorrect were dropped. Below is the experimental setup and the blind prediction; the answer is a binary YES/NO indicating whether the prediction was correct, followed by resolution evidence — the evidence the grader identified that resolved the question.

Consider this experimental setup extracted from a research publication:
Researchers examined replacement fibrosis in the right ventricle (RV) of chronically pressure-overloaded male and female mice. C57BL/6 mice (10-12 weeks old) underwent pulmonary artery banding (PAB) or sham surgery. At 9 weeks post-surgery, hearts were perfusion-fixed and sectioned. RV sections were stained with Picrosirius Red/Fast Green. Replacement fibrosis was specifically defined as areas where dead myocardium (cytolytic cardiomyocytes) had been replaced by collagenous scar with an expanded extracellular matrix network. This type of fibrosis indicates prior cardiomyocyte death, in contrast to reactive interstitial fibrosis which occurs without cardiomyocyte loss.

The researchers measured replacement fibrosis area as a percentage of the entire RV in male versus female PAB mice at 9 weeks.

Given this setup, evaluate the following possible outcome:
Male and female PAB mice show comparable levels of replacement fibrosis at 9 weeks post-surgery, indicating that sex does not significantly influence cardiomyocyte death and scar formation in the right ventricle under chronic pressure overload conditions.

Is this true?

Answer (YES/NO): NO